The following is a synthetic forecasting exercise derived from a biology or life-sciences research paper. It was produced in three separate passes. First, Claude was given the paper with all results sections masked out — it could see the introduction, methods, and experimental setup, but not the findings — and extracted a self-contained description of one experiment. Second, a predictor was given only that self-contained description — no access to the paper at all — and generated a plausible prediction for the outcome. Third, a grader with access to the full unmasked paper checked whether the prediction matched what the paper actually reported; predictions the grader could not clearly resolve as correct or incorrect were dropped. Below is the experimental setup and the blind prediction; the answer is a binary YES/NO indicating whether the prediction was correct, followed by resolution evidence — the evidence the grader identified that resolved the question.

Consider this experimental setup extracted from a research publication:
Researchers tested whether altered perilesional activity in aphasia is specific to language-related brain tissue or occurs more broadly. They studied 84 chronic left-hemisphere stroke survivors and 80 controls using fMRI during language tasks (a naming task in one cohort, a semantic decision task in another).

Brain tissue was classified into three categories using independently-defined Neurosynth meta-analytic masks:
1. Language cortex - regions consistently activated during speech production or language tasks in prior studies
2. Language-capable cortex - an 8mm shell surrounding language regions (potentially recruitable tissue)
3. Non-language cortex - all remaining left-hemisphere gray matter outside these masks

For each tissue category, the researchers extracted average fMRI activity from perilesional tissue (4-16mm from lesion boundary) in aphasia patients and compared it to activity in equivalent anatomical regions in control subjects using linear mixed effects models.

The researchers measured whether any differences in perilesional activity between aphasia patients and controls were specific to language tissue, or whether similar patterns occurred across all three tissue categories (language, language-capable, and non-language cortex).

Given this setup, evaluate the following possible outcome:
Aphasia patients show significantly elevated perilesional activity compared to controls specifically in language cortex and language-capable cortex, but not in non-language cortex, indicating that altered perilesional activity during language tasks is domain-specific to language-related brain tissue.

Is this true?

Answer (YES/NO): NO